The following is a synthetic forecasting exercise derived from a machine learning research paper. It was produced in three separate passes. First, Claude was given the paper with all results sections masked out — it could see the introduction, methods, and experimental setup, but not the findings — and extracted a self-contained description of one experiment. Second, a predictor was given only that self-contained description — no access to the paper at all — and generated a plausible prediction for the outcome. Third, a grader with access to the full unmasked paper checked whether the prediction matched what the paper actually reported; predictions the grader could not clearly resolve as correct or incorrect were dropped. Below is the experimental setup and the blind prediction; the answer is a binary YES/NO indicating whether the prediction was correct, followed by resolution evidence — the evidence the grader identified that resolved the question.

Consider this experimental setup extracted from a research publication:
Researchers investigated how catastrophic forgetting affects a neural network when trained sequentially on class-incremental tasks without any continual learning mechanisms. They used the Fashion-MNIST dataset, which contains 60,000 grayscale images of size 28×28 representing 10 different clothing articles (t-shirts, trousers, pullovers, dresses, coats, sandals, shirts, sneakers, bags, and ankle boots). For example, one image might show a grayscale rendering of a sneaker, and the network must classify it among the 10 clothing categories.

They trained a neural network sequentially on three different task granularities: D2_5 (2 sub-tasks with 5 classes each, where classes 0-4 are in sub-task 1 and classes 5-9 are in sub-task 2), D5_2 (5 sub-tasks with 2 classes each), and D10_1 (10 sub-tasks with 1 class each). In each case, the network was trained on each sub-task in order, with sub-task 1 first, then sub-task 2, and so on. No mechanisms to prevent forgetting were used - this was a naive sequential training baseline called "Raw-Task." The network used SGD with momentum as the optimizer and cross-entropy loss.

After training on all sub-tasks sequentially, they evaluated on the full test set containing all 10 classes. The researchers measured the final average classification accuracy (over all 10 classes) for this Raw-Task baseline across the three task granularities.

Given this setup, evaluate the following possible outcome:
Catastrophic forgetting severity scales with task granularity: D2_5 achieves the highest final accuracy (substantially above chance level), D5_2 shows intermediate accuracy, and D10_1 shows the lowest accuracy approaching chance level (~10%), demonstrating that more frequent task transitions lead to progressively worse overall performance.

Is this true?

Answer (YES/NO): YES